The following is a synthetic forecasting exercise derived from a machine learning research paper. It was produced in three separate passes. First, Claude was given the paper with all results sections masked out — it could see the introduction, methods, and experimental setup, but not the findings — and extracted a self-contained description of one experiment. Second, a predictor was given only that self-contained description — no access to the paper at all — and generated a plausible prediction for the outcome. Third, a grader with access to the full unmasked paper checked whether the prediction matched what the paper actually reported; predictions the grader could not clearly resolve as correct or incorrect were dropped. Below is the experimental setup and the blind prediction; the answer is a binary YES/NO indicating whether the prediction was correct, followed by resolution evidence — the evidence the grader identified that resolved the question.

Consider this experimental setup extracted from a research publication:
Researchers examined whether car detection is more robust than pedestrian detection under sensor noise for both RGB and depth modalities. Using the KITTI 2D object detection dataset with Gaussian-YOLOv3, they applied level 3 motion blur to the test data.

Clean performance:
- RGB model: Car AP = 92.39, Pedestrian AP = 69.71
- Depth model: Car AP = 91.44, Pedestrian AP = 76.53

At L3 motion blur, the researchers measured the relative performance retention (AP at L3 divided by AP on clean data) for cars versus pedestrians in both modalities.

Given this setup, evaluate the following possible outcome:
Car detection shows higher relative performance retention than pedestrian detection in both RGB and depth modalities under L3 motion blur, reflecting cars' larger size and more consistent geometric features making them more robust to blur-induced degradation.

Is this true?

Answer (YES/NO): YES